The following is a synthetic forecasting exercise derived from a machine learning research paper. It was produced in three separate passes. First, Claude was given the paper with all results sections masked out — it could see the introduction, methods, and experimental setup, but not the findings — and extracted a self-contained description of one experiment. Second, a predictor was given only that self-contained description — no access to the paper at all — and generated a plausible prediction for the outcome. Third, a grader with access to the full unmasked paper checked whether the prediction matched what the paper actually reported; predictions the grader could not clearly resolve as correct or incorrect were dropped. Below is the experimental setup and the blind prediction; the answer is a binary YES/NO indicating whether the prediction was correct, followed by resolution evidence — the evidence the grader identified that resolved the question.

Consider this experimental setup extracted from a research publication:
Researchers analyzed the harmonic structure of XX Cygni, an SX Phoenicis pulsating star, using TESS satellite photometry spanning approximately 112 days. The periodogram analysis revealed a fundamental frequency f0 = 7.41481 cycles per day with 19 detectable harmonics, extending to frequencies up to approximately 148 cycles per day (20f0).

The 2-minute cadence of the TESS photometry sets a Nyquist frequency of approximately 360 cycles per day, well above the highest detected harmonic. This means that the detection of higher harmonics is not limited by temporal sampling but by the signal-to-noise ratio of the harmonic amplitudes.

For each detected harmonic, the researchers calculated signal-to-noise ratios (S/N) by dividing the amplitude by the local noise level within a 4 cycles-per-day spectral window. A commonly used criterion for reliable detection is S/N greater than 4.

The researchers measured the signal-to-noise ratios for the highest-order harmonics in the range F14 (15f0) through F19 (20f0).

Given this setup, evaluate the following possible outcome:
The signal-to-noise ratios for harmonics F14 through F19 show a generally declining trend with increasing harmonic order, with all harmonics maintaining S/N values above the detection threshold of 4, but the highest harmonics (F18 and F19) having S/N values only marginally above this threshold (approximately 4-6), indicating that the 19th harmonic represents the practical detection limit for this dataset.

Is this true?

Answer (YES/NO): NO